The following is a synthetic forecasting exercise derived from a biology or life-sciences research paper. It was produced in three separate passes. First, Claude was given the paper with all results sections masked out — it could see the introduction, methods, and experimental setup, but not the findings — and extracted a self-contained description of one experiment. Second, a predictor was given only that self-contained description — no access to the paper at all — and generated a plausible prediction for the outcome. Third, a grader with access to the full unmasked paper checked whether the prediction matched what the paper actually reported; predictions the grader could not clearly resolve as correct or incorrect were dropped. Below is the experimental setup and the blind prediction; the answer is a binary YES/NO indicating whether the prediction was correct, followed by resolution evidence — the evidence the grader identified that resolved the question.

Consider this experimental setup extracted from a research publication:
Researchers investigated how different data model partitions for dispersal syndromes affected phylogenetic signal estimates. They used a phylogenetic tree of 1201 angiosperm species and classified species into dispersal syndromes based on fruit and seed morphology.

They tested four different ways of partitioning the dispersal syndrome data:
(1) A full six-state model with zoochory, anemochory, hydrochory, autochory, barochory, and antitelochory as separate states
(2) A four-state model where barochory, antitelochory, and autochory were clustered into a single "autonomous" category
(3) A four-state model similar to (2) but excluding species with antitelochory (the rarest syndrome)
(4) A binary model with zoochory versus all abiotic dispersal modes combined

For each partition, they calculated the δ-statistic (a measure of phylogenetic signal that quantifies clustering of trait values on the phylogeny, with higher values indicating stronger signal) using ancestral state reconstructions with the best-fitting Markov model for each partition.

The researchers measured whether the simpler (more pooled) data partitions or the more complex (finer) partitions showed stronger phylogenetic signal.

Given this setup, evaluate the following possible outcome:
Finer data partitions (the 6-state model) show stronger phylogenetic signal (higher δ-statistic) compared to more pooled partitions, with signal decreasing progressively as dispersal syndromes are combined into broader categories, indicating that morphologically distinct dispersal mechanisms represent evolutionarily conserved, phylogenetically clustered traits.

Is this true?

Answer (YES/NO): YES